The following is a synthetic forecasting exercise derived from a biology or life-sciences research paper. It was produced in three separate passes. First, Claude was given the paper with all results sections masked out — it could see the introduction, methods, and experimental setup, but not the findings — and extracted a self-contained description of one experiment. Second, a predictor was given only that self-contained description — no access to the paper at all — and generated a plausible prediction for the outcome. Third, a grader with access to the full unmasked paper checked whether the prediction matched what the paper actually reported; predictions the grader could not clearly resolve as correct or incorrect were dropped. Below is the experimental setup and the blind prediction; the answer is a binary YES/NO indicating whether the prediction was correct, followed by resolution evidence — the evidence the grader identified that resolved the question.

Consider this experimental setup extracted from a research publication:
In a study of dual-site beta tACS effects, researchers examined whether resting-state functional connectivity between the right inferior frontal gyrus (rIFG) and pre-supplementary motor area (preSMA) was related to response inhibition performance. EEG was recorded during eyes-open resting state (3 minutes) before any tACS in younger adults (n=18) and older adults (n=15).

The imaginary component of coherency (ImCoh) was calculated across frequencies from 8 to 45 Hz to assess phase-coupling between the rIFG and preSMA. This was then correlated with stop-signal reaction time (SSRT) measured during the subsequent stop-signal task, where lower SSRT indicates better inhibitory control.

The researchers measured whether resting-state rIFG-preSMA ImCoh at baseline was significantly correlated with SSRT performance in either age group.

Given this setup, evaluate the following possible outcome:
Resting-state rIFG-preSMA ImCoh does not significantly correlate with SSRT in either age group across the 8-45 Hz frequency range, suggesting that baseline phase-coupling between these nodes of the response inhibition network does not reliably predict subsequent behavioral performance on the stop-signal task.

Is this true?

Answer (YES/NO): YES